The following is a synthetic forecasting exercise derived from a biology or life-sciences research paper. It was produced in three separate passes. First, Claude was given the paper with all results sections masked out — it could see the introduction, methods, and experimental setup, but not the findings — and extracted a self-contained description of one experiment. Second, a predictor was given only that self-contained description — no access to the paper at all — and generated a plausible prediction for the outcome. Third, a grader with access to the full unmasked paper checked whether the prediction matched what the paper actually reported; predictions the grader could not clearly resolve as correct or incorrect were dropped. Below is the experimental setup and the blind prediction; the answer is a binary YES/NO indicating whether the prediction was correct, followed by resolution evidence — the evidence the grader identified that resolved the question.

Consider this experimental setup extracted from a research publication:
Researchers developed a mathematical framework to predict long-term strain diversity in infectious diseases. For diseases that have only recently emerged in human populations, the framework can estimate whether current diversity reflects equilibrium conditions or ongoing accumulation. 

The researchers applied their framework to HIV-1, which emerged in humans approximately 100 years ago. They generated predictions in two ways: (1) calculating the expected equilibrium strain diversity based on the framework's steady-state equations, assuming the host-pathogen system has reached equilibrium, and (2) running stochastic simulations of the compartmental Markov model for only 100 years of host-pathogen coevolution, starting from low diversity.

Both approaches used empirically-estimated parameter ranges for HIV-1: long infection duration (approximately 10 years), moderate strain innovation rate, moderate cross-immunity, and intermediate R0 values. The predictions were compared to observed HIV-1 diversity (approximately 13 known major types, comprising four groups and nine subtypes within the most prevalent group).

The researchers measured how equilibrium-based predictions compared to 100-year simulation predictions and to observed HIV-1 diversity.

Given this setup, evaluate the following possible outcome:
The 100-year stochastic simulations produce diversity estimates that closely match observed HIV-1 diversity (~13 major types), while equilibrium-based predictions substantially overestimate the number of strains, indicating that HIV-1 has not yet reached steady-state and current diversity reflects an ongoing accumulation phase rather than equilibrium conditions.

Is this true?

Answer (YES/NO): YES